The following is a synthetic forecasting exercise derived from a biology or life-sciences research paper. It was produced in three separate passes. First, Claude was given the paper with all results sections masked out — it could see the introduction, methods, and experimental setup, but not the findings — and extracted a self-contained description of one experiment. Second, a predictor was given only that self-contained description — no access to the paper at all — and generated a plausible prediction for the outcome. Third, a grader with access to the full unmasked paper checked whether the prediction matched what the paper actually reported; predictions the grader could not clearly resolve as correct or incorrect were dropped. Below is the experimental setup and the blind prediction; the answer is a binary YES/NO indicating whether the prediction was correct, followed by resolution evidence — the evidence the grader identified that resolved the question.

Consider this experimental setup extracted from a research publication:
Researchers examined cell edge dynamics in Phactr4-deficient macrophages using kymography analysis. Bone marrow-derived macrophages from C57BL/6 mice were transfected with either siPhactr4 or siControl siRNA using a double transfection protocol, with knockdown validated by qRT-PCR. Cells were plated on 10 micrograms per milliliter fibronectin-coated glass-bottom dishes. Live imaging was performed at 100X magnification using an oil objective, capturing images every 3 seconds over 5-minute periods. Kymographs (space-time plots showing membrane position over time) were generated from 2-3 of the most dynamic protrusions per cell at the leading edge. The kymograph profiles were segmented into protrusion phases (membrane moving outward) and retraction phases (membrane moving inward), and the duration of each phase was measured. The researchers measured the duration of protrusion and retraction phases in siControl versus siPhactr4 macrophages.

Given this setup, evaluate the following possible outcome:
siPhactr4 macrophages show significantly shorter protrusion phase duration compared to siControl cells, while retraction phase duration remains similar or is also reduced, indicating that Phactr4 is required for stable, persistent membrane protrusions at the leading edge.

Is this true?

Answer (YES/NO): YES